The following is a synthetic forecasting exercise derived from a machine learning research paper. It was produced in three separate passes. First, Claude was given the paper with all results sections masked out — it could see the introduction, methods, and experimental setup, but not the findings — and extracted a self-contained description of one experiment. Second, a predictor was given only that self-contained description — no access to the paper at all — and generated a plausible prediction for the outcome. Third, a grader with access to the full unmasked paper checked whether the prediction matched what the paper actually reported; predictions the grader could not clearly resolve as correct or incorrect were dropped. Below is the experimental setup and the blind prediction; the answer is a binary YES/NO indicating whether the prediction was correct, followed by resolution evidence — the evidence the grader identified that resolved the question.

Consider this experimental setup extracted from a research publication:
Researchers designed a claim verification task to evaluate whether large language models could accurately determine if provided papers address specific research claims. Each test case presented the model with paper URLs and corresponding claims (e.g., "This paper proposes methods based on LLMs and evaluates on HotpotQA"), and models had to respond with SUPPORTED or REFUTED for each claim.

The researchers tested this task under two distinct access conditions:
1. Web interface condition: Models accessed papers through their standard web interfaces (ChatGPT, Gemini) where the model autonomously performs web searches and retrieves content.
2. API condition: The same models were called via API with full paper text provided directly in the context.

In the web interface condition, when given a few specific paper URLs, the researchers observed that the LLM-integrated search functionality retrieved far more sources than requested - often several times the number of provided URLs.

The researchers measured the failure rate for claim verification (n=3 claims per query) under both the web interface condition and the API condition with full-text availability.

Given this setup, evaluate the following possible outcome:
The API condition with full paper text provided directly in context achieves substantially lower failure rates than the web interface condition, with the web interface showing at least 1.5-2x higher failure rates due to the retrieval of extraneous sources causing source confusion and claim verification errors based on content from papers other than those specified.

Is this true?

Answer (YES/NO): YES